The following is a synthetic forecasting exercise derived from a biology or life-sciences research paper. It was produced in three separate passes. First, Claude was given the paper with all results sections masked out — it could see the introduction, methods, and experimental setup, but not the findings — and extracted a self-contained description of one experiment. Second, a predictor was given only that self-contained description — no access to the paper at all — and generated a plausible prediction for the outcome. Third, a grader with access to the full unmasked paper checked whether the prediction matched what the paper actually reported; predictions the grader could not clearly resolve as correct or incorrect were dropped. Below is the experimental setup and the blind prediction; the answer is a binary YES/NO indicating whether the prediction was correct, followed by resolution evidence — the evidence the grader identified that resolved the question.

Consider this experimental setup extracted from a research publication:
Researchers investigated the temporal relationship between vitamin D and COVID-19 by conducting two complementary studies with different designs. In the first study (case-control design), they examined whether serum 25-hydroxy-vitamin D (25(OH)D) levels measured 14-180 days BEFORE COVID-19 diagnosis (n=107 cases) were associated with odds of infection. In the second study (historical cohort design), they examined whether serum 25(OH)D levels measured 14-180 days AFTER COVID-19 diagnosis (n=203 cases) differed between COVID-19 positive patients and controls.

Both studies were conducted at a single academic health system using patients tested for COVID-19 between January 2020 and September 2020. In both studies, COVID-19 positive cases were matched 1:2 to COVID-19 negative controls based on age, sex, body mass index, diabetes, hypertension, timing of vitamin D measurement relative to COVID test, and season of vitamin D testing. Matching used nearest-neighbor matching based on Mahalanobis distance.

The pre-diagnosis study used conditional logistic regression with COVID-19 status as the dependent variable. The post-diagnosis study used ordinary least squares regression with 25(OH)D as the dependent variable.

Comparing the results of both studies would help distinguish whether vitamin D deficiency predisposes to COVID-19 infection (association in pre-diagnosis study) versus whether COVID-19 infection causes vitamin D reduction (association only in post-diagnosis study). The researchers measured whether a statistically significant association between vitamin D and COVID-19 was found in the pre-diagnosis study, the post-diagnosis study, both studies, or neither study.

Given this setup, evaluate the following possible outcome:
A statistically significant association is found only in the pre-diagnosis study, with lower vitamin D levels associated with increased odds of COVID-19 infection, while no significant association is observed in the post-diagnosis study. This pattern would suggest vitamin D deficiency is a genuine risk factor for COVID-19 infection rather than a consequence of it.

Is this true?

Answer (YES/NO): NO